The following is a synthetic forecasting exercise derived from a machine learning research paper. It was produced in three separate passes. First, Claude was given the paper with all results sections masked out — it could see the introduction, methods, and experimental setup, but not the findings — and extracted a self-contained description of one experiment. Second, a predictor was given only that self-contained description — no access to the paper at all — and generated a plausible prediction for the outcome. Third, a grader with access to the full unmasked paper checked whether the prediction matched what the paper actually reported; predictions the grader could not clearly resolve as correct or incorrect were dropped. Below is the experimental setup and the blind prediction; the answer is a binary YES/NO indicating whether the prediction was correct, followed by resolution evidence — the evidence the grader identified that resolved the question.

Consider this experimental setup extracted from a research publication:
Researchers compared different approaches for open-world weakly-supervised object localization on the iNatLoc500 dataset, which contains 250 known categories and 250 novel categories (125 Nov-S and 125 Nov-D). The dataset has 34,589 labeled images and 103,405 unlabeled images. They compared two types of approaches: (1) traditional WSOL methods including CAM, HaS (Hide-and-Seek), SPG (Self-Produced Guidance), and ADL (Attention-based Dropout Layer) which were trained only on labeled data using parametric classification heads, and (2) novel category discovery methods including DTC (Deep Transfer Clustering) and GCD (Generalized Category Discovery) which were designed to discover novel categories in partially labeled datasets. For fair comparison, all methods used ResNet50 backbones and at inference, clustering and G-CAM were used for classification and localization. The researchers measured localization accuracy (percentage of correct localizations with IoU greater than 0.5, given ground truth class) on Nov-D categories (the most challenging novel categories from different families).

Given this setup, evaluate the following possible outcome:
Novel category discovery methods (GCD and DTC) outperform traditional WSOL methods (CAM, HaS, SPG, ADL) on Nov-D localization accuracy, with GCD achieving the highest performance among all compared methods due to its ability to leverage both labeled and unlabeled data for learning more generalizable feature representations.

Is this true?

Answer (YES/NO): NO